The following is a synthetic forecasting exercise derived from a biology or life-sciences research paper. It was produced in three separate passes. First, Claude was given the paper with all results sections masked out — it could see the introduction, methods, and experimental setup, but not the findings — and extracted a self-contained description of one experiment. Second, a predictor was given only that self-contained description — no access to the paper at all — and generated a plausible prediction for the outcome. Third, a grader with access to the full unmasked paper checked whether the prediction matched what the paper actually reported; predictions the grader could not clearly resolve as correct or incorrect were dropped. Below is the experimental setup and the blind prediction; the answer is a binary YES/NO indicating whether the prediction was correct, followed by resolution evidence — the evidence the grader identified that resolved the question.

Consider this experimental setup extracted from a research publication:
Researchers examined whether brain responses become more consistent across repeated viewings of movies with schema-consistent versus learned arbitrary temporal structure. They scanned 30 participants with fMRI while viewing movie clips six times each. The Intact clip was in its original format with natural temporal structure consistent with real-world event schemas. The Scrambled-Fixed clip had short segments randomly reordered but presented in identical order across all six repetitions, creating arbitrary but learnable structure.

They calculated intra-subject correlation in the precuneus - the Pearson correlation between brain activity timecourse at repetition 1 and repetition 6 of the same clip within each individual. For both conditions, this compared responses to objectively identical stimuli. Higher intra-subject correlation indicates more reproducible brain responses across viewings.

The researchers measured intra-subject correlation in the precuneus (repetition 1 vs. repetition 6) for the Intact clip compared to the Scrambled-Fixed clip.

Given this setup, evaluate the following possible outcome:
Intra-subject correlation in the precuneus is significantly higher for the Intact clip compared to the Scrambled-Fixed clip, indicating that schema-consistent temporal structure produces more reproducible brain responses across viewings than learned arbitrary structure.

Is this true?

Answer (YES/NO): YES